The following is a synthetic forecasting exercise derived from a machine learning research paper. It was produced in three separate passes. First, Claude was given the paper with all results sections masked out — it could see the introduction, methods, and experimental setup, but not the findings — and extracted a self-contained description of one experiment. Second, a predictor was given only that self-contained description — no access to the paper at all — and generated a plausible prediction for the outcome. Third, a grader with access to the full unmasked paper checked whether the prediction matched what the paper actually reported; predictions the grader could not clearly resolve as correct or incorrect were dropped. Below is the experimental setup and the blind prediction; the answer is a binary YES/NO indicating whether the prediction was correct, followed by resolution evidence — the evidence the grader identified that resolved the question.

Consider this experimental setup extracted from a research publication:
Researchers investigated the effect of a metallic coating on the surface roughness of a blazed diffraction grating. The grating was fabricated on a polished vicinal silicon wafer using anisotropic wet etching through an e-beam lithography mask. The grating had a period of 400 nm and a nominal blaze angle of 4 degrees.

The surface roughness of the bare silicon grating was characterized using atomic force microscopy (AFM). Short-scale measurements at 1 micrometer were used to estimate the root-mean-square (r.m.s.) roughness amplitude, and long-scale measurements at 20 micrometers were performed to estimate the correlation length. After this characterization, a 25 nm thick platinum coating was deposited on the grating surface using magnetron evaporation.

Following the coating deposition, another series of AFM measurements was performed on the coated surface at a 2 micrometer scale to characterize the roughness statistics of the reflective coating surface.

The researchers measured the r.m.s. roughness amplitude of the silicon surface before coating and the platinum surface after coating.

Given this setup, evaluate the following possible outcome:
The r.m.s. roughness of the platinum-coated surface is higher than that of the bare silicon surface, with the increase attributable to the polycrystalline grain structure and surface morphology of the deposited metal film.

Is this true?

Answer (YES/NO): NO